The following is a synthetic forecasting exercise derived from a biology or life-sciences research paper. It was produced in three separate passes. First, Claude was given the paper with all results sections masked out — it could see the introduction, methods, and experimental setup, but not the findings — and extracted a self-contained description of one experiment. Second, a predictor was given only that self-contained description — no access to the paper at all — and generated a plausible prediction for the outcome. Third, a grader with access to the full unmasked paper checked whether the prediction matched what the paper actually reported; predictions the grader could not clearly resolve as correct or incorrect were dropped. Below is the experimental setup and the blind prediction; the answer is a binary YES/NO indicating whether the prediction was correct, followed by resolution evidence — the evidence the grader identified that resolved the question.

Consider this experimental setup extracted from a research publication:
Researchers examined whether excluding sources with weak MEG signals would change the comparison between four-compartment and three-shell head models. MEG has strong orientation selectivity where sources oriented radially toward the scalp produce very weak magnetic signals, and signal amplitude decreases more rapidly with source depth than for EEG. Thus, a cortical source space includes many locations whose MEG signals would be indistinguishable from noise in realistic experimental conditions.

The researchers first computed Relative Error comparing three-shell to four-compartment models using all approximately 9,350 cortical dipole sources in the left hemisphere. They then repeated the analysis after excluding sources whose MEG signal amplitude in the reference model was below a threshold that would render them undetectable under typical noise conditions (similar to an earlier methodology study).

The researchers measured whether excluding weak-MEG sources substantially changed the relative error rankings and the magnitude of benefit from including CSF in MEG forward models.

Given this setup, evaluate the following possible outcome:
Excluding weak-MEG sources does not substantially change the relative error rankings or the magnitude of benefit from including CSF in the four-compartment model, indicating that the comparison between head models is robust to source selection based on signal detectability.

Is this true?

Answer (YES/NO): YES